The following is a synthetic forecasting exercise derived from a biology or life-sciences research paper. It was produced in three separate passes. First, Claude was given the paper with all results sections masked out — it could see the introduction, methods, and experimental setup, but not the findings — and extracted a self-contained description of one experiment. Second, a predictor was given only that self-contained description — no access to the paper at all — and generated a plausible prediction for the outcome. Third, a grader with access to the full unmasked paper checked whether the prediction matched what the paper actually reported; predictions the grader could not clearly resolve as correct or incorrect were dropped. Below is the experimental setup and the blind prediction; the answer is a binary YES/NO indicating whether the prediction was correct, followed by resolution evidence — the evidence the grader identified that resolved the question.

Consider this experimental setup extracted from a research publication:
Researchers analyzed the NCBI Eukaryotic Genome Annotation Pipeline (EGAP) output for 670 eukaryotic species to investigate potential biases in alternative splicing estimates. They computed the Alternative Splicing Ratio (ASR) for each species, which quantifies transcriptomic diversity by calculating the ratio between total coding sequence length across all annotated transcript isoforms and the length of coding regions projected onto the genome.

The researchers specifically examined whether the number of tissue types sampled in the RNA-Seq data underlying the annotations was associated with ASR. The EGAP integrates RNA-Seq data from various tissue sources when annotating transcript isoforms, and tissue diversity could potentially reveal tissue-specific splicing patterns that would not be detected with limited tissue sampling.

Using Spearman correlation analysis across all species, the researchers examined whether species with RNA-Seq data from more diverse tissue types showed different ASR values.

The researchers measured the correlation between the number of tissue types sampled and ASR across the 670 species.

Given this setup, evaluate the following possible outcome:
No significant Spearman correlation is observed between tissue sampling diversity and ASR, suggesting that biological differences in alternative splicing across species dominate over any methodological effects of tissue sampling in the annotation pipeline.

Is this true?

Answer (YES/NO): YES